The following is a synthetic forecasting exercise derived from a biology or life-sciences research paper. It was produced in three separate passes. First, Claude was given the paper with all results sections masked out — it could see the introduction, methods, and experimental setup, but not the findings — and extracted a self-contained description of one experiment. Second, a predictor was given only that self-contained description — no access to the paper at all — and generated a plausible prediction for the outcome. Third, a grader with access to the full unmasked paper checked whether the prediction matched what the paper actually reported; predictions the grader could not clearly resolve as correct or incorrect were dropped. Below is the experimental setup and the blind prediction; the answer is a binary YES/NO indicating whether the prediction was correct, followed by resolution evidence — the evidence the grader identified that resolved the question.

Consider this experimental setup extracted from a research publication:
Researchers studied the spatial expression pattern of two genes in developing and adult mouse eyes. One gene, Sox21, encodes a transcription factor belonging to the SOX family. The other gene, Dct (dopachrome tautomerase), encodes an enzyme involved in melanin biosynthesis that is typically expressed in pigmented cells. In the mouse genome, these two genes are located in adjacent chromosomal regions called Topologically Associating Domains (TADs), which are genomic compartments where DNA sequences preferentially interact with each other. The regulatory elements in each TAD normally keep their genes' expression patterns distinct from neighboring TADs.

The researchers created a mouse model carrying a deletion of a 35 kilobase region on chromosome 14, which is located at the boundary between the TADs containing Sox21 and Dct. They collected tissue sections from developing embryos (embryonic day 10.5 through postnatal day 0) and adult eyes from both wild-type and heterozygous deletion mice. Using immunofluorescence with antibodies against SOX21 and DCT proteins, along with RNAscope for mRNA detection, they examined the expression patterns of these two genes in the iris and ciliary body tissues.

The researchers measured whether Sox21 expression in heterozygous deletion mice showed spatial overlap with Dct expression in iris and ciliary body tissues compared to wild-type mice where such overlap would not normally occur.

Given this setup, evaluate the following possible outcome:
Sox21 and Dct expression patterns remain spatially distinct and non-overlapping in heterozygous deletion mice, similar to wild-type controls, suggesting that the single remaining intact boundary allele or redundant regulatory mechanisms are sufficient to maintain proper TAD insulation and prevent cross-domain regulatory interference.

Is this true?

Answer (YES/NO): NO